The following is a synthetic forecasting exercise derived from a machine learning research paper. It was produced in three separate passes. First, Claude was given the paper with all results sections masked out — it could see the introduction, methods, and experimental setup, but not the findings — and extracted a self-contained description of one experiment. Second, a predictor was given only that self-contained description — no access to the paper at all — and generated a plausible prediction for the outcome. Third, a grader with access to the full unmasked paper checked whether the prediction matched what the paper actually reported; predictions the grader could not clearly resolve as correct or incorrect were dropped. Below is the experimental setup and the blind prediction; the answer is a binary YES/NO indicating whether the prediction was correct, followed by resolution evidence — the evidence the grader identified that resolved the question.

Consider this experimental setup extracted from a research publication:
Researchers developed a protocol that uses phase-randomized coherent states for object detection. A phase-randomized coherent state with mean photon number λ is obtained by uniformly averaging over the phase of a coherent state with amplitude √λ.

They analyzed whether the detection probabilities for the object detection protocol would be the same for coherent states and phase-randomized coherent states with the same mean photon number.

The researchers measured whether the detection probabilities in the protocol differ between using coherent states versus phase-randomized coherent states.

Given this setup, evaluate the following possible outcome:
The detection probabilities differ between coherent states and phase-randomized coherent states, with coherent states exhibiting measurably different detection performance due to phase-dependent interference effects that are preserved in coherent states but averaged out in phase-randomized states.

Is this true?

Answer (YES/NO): NO